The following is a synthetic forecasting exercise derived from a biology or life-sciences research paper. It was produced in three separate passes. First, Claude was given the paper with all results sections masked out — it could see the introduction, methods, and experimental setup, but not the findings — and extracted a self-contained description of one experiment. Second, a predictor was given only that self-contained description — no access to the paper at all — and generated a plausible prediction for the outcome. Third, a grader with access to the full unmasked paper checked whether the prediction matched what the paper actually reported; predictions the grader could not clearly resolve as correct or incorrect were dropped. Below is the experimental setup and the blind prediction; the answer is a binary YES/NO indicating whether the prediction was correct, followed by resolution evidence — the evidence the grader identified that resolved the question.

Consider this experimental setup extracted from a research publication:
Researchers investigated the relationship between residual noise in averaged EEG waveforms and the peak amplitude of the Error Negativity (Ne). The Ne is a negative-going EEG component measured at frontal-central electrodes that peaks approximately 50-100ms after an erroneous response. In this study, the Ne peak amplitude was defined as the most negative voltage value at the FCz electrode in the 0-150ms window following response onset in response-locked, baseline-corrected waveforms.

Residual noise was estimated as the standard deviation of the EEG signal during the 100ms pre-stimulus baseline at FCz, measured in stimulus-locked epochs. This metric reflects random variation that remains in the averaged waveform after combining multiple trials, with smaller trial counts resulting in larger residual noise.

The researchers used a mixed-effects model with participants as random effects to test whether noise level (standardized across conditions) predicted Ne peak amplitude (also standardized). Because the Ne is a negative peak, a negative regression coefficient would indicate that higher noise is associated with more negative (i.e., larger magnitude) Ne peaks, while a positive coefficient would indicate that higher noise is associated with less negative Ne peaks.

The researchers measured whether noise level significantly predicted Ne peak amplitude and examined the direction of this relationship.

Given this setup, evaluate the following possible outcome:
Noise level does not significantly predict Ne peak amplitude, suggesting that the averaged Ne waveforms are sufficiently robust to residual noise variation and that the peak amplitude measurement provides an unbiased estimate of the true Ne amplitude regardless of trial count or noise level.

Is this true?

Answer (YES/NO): NO